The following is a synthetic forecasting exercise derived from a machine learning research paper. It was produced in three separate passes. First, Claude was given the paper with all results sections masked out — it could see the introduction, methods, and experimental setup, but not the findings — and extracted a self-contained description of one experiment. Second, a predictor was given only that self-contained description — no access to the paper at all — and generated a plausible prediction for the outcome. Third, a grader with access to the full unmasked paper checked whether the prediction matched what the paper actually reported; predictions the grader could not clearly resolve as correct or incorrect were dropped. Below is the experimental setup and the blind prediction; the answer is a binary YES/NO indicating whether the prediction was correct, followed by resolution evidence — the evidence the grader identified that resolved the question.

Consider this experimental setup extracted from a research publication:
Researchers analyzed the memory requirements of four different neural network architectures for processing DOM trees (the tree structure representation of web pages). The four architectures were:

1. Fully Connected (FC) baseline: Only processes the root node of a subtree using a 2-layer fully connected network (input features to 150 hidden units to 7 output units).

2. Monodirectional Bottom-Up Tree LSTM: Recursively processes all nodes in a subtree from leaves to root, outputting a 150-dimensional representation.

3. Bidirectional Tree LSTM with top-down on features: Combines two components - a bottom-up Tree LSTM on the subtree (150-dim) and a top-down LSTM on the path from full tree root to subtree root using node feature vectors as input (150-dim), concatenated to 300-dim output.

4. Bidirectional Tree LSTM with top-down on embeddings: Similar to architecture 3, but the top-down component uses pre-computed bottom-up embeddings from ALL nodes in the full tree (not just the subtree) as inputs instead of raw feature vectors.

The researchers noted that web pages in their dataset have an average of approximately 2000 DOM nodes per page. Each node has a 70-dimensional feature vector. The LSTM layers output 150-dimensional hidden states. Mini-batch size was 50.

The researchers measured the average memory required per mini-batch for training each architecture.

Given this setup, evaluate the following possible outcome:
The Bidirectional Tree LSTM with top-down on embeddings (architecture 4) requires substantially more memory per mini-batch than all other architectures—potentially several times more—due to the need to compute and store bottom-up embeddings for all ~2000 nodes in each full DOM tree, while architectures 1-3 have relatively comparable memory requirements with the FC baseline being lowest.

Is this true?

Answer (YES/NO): NO